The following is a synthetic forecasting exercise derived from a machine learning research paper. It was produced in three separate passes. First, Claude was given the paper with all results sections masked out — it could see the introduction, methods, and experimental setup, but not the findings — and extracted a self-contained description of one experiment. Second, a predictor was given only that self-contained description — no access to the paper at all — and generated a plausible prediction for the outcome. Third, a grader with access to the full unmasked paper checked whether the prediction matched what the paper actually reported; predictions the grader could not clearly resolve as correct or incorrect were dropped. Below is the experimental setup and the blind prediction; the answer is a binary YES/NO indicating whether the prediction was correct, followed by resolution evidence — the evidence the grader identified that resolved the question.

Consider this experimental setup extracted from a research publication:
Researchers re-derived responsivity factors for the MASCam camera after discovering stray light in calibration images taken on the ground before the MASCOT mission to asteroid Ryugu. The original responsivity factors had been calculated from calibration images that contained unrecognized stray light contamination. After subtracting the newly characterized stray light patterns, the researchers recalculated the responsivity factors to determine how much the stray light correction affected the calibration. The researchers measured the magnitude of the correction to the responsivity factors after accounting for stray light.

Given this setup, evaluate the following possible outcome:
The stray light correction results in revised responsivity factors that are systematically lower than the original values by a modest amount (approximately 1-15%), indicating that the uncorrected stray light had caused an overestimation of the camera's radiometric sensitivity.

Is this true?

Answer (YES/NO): NO